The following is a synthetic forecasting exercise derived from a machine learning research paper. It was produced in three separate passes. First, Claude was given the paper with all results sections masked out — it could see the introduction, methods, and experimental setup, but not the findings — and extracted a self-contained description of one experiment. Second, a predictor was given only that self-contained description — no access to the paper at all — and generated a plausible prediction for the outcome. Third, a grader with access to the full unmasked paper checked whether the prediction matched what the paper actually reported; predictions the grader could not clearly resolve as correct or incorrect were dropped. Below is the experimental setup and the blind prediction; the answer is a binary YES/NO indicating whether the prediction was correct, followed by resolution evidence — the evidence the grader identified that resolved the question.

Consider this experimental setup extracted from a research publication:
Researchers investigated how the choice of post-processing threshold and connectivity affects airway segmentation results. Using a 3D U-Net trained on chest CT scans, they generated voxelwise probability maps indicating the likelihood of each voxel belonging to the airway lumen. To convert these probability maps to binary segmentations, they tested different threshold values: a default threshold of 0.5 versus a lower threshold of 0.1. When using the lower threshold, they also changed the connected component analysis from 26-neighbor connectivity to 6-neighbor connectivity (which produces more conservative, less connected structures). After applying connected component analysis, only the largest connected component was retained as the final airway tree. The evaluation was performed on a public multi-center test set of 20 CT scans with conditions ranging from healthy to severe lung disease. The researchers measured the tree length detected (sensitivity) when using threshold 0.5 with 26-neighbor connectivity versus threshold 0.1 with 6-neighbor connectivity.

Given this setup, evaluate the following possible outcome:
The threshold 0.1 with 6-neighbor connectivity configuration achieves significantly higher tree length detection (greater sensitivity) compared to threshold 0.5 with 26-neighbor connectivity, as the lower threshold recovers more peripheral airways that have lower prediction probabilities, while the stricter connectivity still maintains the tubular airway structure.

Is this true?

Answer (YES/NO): NO